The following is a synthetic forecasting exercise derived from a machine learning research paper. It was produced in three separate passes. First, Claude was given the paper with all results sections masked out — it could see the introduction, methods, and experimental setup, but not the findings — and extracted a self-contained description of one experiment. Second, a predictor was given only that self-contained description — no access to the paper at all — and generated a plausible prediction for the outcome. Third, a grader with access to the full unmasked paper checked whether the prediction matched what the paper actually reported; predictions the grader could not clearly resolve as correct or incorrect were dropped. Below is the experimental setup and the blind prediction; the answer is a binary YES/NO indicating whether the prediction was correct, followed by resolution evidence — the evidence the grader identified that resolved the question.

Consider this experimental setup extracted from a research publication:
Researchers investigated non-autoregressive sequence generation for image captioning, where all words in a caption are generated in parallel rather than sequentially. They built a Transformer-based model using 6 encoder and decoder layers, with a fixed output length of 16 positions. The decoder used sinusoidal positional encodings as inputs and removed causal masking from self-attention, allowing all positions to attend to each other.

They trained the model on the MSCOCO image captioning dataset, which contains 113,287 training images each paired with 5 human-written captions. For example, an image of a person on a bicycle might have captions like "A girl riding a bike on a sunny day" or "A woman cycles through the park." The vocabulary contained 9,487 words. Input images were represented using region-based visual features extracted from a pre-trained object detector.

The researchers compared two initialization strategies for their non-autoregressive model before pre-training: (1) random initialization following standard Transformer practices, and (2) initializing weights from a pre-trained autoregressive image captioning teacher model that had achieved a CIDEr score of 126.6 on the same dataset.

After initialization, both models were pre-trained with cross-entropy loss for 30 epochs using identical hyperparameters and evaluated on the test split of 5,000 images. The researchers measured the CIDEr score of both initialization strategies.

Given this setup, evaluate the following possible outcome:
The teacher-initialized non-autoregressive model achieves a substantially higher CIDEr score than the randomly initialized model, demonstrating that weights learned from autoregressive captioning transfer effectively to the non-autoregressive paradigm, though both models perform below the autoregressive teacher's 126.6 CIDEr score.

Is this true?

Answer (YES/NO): NO